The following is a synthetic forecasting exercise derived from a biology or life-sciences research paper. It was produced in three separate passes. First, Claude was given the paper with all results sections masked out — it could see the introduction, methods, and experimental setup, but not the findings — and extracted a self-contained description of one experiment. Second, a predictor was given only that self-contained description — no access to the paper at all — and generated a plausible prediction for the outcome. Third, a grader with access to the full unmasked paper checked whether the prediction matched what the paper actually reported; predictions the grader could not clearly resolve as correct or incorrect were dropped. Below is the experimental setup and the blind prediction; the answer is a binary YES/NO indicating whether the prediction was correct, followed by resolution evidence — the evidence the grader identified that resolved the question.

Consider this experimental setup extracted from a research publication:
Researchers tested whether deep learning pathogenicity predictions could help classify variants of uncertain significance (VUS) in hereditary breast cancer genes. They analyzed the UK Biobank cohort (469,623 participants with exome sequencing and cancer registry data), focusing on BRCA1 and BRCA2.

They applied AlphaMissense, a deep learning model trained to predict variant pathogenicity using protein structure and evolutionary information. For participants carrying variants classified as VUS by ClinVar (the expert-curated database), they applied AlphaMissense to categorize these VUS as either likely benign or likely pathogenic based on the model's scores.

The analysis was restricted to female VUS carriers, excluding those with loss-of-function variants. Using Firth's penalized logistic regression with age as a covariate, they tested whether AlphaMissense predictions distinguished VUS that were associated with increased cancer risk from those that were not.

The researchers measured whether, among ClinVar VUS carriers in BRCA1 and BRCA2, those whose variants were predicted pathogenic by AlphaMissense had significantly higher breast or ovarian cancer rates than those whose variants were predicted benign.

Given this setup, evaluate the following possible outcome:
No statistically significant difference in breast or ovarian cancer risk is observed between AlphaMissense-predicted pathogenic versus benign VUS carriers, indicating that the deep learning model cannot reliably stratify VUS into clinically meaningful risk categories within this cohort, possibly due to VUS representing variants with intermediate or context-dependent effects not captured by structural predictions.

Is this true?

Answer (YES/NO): NO